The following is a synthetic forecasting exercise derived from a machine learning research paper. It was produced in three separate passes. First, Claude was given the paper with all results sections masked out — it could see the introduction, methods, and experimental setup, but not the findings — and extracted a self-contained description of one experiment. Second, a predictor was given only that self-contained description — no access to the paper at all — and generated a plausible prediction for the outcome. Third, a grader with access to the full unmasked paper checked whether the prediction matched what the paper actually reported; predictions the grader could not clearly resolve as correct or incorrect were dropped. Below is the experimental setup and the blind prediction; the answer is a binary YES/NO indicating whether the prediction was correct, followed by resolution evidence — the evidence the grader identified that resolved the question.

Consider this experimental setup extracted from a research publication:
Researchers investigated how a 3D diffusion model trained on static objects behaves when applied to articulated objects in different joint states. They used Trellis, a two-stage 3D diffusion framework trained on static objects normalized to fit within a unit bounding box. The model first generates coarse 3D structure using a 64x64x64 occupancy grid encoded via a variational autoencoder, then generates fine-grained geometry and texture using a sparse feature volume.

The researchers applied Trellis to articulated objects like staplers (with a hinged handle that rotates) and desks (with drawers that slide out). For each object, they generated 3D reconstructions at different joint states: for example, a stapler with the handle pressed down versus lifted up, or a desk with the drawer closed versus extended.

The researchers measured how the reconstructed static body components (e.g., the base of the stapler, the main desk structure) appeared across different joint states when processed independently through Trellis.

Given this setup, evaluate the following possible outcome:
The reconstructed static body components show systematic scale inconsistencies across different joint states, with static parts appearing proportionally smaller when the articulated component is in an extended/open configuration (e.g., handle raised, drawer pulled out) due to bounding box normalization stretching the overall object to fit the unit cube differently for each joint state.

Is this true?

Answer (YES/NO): YES